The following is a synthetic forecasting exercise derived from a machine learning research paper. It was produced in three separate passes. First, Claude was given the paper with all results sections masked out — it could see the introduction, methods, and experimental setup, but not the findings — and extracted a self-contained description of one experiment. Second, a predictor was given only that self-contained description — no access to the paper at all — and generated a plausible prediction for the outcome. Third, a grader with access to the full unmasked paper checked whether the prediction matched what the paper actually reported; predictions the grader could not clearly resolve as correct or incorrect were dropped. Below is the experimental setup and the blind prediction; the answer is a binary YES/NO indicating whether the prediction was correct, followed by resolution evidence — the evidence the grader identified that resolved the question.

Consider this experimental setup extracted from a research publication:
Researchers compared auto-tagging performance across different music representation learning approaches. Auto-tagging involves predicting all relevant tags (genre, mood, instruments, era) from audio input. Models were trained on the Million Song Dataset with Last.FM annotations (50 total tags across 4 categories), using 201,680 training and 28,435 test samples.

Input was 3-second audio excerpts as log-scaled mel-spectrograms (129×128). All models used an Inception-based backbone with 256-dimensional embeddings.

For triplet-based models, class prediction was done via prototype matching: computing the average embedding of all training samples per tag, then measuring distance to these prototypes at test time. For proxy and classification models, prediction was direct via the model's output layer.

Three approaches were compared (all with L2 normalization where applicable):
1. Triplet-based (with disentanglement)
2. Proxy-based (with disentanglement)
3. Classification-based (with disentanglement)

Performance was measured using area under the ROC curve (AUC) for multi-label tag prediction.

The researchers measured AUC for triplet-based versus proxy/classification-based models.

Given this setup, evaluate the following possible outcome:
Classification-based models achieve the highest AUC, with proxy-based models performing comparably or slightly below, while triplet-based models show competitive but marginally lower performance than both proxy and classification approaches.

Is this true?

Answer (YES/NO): NO